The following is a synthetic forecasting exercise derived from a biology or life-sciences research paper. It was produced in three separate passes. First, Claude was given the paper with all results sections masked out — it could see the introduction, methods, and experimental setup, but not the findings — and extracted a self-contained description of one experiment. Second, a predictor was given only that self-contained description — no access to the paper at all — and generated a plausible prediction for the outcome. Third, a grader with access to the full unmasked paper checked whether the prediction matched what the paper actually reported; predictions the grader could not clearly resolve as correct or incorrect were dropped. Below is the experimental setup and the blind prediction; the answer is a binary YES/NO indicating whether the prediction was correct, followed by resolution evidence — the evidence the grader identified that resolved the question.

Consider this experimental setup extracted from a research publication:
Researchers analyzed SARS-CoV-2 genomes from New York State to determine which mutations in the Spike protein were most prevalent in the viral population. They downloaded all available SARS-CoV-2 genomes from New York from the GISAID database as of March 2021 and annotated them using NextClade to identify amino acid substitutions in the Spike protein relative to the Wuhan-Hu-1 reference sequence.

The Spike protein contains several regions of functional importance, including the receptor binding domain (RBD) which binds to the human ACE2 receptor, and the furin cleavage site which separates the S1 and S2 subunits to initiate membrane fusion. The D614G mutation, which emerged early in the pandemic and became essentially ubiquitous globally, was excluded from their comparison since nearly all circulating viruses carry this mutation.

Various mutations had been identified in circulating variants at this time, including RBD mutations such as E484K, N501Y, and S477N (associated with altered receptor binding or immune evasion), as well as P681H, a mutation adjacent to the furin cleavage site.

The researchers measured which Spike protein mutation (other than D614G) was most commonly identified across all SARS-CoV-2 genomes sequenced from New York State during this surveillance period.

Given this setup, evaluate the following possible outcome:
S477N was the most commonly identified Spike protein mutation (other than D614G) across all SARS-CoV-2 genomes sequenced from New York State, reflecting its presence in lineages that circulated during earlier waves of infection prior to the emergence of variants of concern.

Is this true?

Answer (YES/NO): NO